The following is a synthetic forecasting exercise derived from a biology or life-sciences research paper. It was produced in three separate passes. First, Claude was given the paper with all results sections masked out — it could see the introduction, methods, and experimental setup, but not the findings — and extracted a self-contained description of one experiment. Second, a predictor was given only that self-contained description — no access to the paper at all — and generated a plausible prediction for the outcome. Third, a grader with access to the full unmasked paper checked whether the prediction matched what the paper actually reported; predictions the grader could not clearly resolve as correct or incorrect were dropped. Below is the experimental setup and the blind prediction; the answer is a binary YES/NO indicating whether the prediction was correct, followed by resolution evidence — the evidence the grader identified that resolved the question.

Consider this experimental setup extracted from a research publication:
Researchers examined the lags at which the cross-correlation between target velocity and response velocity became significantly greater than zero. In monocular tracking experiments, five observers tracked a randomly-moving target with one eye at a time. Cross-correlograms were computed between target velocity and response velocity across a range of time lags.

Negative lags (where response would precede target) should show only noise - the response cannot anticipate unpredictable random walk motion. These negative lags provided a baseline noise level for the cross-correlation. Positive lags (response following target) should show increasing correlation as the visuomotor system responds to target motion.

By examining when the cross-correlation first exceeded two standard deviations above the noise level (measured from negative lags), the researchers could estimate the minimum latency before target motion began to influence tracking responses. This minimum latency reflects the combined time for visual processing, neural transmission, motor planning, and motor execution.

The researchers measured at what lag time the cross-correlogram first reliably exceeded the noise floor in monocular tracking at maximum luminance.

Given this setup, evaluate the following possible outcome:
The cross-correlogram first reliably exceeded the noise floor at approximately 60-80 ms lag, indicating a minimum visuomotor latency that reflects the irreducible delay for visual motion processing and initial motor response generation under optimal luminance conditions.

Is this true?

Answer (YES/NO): NO